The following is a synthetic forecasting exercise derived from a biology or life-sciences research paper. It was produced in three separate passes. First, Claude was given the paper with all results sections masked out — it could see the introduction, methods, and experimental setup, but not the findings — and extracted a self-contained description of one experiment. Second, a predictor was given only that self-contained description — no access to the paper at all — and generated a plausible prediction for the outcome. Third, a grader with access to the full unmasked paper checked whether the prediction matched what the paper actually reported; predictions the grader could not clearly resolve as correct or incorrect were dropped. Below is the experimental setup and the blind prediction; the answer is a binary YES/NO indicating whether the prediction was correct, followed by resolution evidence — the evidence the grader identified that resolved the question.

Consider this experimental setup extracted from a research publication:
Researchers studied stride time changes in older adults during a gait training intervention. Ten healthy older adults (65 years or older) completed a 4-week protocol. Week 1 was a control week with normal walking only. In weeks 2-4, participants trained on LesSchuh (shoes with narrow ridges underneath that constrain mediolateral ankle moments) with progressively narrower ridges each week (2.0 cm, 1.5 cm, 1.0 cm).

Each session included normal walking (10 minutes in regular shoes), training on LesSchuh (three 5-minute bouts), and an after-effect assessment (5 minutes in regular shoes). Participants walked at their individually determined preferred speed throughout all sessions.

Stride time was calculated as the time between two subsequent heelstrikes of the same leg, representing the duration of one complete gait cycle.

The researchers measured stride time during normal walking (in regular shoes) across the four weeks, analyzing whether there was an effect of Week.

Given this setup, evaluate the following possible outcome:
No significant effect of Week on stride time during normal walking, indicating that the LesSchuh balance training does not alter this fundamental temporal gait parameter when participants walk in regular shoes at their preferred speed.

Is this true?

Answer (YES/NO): YES